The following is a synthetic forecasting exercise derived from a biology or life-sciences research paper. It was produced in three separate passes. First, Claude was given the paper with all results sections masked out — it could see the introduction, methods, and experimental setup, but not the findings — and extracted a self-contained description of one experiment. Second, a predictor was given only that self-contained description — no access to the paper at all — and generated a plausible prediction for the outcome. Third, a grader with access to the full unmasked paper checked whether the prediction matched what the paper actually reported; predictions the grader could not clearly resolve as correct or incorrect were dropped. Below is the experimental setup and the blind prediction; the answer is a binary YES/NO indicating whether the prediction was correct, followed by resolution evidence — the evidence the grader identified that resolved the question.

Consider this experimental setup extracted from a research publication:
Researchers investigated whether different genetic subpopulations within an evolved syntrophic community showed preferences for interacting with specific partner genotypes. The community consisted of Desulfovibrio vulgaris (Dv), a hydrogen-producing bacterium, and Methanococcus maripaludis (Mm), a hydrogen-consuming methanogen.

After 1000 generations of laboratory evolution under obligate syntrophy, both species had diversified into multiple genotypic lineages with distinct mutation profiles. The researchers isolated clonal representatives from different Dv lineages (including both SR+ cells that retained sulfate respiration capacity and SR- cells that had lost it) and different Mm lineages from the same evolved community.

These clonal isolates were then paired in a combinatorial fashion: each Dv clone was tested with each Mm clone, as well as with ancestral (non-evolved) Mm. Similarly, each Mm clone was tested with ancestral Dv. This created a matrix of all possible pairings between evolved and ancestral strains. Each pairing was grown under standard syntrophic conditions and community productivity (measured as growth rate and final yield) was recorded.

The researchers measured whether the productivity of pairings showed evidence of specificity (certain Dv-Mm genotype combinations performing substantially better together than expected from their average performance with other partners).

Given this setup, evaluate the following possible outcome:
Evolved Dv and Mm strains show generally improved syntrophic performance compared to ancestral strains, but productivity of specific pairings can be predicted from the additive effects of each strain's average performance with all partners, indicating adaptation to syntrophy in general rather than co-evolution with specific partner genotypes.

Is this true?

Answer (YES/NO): NO